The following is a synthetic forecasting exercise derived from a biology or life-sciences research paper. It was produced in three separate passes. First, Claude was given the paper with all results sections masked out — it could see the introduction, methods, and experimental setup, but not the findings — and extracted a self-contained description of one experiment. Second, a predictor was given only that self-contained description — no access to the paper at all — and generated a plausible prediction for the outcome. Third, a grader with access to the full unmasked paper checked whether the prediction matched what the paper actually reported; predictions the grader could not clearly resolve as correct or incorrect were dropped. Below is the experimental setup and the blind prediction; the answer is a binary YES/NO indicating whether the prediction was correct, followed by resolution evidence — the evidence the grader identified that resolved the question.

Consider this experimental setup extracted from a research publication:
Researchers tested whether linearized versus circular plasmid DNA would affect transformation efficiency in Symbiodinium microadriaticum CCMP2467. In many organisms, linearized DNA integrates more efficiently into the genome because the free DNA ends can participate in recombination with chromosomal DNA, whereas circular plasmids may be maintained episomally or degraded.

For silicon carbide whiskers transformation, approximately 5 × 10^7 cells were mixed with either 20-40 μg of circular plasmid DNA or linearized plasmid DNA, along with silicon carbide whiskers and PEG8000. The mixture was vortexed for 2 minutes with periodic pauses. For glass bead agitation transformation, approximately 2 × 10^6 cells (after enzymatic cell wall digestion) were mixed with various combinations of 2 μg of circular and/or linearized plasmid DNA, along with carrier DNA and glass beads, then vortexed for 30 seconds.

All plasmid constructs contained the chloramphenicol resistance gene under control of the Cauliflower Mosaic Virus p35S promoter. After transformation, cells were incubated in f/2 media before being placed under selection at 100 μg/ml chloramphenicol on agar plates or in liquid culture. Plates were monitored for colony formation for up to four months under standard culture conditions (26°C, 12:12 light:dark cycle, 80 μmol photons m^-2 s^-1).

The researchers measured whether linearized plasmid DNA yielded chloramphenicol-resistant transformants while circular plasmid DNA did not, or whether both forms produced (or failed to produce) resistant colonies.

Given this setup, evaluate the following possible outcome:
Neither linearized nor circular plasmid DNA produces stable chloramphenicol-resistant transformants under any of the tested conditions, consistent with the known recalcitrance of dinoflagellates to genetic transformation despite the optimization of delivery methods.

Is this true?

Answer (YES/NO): YES